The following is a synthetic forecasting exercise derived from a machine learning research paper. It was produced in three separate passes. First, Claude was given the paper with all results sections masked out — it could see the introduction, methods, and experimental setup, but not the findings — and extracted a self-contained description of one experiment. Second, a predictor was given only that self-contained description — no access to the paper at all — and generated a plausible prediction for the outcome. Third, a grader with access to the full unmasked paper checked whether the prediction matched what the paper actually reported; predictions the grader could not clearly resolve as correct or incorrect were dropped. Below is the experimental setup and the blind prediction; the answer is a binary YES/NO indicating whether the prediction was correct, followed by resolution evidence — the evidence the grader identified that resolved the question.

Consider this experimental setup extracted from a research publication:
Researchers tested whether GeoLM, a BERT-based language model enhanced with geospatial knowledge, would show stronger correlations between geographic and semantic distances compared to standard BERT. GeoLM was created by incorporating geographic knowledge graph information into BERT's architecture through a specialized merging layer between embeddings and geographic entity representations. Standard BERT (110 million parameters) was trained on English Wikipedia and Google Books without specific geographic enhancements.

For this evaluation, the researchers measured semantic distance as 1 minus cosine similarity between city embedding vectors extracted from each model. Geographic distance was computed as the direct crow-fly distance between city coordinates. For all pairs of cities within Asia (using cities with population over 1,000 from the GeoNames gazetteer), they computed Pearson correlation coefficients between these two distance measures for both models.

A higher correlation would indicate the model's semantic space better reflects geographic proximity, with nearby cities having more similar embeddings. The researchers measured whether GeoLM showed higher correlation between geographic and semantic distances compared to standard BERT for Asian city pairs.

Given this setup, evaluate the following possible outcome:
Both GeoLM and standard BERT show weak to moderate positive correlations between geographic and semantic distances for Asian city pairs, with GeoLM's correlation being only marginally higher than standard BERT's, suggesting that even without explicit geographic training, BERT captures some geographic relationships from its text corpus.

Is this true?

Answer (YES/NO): NO